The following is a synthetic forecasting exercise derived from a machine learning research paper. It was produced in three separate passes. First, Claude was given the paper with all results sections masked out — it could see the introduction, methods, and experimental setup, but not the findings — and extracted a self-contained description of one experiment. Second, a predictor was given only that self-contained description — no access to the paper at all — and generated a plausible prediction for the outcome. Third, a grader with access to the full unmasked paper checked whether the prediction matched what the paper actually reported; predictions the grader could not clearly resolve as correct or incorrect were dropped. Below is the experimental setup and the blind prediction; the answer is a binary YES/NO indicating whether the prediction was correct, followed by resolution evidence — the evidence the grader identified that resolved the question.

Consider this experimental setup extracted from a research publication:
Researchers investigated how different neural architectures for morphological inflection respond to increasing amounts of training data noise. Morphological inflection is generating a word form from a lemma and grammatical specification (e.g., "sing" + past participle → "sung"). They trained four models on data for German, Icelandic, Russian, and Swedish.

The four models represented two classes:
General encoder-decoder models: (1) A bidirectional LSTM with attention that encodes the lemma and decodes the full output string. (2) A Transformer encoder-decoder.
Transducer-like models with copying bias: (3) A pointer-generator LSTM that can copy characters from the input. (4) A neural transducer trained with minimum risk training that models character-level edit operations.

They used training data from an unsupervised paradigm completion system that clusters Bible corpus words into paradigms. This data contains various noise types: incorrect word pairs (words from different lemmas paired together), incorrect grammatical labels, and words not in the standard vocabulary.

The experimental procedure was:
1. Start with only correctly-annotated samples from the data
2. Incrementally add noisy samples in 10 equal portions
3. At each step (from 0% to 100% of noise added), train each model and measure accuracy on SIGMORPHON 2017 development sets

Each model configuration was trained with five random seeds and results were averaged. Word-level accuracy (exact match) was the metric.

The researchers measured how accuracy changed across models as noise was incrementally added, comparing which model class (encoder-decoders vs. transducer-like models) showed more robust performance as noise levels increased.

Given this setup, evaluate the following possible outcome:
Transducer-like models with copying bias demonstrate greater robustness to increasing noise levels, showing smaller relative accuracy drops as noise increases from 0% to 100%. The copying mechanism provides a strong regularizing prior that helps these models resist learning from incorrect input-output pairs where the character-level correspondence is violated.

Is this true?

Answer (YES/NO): NO